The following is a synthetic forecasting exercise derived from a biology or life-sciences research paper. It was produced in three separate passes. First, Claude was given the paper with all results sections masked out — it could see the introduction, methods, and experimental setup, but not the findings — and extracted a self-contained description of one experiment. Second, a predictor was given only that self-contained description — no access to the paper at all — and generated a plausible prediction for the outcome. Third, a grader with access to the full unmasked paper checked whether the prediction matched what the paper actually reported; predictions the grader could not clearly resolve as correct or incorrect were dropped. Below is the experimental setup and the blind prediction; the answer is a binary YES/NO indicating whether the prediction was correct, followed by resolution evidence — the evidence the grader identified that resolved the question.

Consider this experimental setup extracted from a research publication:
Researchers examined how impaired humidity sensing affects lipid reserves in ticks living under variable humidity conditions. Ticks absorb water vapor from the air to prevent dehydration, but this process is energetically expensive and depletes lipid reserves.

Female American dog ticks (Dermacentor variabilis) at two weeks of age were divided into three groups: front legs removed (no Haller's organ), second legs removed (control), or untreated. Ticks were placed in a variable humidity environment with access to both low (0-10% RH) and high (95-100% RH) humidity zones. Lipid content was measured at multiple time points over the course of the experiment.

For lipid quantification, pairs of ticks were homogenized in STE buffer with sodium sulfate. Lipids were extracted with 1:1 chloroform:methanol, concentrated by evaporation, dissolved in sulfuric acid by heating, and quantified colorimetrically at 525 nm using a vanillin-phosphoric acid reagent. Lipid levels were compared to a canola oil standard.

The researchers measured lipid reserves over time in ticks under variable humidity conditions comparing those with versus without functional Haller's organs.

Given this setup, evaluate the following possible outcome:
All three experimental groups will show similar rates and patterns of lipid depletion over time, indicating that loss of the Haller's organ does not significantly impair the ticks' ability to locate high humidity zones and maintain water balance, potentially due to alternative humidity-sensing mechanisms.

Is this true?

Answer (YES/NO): NO